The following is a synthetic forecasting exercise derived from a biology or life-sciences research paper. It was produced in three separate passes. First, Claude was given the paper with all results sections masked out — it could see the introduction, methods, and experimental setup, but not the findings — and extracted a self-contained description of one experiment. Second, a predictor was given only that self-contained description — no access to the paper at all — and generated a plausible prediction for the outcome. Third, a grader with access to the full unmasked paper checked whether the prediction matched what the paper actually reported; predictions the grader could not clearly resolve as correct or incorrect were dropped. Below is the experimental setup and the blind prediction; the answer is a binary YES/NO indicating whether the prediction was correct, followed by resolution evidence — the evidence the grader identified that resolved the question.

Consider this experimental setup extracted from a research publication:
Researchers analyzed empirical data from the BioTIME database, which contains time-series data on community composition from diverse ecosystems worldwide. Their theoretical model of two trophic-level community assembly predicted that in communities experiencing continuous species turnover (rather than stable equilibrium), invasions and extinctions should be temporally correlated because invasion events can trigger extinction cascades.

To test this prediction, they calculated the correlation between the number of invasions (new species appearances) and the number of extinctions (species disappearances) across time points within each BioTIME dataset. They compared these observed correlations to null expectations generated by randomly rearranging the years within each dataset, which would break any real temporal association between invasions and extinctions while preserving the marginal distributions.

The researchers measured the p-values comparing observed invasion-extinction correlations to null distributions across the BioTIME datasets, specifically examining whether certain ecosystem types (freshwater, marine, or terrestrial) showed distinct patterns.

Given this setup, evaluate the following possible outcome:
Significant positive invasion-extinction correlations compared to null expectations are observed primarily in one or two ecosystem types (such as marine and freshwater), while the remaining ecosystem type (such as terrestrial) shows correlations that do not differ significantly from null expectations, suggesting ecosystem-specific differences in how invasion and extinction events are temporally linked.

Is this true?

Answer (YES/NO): YES